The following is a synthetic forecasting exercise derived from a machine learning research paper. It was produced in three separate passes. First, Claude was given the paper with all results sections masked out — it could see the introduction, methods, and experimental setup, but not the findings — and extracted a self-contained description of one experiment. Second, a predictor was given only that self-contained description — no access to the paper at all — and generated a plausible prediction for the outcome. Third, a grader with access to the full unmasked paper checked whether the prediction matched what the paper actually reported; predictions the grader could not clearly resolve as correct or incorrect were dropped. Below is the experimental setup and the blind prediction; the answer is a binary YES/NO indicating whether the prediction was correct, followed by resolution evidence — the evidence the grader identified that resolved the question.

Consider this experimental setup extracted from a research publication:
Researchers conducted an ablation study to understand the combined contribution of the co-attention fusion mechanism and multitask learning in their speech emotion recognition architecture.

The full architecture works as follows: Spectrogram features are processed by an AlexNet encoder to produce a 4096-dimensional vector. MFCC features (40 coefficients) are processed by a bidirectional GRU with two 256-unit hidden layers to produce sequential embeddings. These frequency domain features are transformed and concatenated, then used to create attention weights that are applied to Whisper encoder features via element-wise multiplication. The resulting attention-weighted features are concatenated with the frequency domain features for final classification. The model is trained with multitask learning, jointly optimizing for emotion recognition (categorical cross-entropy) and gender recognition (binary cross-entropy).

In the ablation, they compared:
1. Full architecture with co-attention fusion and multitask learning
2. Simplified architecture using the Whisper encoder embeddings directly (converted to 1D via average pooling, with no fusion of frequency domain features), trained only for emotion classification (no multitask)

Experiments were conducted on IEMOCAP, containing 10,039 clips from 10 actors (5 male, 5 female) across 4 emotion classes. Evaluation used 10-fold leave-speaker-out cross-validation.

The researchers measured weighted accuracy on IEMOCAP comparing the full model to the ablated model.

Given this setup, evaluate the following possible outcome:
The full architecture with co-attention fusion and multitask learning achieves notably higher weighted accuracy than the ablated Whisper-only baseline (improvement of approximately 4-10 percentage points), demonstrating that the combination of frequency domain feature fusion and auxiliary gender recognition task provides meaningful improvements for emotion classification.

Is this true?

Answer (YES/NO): YES